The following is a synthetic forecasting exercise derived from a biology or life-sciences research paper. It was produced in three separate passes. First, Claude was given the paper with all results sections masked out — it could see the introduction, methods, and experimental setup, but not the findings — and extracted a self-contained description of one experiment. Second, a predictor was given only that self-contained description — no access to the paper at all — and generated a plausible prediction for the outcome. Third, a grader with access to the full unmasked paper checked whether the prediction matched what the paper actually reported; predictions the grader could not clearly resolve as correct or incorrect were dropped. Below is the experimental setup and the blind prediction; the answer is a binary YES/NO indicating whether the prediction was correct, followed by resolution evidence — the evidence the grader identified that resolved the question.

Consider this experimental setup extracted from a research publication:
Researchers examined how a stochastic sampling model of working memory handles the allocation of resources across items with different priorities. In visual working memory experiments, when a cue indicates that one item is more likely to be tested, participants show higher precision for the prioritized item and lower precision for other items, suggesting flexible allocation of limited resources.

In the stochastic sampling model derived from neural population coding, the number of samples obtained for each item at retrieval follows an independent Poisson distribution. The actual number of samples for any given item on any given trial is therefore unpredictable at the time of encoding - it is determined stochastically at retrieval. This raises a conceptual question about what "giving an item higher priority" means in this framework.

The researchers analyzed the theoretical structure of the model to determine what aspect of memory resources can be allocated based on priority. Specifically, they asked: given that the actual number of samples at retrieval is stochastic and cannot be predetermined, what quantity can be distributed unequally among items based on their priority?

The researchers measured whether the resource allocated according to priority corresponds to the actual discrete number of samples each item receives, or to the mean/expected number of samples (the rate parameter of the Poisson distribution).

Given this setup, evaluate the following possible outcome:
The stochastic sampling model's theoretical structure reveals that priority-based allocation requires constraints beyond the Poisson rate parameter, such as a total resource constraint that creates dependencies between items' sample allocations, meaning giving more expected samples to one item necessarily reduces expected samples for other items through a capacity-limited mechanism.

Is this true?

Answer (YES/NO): NO